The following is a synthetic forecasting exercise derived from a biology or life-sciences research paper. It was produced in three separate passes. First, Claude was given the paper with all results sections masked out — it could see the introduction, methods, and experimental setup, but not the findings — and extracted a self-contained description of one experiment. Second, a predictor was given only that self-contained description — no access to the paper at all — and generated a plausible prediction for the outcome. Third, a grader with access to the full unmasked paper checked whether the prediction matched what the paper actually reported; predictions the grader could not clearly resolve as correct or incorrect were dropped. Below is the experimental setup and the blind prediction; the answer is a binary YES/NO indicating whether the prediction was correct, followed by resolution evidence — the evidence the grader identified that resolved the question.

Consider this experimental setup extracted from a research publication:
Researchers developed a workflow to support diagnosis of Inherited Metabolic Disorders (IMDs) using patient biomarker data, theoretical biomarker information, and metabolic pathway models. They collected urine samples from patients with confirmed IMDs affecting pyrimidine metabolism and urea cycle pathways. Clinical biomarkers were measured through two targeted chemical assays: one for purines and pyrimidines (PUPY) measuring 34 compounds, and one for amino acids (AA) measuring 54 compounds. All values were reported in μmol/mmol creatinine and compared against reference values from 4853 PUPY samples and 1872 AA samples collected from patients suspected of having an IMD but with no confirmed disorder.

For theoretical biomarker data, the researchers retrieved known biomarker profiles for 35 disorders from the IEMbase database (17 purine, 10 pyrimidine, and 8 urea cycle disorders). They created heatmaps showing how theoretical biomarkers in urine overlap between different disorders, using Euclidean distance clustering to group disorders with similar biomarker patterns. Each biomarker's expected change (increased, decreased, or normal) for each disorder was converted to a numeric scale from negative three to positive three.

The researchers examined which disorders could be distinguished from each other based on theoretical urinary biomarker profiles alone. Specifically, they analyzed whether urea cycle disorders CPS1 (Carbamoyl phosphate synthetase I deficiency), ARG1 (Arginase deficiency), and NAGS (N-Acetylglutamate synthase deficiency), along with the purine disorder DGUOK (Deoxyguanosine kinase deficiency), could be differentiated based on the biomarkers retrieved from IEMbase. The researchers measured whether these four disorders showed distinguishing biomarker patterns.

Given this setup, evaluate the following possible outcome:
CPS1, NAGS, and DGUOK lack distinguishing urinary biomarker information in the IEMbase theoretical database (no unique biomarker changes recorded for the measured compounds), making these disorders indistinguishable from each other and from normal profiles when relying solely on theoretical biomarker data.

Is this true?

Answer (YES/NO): NO